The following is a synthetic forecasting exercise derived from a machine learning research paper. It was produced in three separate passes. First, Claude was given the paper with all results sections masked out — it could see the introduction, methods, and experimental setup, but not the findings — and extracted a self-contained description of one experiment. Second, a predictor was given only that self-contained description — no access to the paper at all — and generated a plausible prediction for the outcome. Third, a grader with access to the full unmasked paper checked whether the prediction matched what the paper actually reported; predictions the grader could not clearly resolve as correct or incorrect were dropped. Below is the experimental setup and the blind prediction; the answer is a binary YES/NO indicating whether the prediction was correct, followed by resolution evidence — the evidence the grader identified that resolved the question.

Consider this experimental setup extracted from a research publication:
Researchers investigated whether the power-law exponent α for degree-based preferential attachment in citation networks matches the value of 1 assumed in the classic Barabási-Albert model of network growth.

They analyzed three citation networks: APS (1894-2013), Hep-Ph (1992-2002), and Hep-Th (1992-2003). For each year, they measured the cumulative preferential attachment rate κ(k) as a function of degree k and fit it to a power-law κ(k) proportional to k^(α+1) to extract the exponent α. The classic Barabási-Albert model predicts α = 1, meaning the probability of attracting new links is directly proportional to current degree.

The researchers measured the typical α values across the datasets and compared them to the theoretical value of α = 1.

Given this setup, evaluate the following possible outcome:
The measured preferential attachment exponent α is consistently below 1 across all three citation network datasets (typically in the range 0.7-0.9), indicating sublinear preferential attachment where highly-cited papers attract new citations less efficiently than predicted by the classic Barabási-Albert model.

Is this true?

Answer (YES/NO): YES